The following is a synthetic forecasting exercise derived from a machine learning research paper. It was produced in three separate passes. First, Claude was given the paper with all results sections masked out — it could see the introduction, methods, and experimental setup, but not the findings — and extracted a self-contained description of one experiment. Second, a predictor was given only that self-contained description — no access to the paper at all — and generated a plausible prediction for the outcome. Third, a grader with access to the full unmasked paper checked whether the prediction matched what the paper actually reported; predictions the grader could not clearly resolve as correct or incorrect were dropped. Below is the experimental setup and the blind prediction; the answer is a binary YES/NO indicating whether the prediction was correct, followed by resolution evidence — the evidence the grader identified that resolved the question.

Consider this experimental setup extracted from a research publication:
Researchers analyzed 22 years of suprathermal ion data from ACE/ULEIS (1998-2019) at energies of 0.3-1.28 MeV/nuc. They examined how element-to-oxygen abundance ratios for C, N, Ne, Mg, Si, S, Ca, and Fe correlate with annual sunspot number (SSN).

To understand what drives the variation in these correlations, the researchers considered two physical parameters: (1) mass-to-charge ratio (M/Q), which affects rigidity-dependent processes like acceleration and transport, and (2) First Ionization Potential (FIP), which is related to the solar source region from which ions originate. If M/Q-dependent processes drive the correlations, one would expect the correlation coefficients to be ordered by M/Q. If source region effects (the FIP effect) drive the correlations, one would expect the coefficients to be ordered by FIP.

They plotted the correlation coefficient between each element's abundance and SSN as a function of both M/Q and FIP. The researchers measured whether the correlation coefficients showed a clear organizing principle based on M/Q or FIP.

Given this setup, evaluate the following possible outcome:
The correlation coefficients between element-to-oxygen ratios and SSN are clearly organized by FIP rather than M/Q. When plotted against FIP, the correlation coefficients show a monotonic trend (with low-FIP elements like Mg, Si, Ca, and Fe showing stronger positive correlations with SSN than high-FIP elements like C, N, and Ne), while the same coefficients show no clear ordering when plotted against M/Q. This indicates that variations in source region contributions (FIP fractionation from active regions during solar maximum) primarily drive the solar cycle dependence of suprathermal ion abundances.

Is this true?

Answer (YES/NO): YES